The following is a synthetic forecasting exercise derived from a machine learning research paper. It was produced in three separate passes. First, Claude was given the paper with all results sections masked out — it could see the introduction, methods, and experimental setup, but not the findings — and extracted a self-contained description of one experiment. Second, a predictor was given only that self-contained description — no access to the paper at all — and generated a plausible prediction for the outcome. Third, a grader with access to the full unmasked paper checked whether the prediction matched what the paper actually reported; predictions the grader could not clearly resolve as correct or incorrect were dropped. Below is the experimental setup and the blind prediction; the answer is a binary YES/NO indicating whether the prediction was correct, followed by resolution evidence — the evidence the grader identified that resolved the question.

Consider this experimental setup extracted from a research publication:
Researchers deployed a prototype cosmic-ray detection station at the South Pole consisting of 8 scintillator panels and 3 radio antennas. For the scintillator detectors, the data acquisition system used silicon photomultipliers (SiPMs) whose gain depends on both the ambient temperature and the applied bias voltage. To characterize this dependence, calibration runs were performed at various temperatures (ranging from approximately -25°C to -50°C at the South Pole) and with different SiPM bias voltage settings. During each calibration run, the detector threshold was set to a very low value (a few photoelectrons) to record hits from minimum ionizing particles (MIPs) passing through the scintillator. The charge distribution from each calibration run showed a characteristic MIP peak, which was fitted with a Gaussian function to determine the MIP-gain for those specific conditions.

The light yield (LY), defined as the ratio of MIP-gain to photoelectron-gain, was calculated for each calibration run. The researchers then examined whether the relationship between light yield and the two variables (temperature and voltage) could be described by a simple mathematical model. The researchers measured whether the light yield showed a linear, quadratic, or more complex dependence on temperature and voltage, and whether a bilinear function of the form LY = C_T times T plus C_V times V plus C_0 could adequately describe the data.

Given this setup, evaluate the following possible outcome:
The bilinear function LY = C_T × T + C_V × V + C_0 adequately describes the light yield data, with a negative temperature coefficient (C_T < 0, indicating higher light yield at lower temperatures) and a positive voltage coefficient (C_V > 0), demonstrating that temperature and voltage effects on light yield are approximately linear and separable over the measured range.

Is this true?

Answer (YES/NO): YES